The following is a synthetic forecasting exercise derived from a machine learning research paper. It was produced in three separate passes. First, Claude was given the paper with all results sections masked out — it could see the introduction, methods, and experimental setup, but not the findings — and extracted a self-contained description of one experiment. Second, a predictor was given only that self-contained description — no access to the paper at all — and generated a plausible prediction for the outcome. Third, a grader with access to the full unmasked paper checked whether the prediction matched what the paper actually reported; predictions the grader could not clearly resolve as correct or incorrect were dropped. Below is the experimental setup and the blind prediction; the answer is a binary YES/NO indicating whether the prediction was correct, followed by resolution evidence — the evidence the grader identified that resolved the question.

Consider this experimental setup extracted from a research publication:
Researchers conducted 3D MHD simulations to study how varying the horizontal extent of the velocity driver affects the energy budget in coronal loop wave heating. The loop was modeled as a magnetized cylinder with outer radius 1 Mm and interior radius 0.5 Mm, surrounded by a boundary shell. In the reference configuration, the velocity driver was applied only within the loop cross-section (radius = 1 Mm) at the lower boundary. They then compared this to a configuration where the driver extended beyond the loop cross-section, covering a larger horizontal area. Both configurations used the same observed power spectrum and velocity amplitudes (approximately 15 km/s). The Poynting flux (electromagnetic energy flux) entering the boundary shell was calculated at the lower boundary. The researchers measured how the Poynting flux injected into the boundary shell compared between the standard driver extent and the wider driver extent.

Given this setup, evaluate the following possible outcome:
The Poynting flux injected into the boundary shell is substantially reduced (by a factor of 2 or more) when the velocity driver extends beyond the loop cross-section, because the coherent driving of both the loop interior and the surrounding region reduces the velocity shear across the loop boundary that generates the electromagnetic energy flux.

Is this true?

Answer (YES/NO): NO